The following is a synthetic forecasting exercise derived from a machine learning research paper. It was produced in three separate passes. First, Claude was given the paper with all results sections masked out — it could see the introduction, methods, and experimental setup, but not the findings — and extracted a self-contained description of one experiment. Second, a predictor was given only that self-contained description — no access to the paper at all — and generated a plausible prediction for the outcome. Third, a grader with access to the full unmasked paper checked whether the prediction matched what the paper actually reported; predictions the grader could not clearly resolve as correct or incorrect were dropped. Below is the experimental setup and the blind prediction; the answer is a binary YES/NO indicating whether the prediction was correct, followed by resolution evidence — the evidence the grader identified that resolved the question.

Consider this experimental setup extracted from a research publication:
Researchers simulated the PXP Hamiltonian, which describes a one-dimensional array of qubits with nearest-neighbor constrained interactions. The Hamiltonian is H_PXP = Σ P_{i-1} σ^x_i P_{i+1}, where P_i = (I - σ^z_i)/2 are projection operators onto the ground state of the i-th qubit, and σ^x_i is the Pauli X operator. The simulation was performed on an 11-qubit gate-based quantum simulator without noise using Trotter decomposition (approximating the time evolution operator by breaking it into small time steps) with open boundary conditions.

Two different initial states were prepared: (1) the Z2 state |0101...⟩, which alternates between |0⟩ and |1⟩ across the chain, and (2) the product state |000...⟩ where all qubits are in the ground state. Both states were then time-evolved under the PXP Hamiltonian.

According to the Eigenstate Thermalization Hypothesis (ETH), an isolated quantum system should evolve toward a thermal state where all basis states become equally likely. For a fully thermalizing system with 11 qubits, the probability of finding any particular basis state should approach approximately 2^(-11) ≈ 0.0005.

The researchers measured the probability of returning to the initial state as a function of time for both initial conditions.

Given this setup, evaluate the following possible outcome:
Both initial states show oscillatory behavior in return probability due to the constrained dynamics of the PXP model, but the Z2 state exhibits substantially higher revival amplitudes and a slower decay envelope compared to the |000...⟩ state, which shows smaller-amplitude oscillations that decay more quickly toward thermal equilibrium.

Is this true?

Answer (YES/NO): NO